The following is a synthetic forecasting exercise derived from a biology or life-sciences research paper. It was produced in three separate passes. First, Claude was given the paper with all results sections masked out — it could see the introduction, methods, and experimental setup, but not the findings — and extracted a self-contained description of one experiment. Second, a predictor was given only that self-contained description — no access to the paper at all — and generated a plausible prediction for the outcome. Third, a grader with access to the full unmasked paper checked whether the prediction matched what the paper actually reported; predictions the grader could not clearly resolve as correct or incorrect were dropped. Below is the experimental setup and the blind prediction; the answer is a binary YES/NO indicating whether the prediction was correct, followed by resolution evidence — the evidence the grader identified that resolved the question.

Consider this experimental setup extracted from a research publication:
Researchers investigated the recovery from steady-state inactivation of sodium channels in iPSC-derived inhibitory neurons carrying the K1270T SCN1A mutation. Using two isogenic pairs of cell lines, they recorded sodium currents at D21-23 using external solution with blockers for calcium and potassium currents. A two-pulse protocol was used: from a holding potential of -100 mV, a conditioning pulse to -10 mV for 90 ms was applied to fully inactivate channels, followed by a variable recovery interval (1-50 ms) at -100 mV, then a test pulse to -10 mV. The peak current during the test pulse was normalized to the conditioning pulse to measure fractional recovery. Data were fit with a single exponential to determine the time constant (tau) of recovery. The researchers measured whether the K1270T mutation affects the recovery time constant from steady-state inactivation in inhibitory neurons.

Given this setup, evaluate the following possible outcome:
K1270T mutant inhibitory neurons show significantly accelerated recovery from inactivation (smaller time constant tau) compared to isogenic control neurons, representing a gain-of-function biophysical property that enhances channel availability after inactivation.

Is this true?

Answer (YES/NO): NO